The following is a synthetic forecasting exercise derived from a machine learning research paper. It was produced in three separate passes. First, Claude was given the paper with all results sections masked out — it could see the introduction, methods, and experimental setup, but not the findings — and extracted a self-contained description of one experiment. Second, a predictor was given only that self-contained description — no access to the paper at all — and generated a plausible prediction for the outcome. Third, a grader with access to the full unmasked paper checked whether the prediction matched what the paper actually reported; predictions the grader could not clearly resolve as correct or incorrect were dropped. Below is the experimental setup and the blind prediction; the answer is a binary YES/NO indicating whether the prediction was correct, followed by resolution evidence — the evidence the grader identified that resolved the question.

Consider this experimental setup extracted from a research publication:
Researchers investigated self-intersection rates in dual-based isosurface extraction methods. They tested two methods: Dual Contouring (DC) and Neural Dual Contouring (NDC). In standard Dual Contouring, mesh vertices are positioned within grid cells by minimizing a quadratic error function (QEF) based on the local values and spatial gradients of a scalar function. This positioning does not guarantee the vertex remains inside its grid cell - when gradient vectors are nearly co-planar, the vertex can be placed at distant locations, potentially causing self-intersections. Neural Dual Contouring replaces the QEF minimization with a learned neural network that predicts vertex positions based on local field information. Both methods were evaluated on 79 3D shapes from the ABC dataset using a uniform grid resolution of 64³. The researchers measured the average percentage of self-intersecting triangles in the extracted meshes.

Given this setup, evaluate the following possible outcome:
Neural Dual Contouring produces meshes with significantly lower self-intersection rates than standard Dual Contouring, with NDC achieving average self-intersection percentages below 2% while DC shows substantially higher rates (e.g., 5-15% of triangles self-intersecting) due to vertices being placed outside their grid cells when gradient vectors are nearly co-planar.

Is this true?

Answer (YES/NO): NO